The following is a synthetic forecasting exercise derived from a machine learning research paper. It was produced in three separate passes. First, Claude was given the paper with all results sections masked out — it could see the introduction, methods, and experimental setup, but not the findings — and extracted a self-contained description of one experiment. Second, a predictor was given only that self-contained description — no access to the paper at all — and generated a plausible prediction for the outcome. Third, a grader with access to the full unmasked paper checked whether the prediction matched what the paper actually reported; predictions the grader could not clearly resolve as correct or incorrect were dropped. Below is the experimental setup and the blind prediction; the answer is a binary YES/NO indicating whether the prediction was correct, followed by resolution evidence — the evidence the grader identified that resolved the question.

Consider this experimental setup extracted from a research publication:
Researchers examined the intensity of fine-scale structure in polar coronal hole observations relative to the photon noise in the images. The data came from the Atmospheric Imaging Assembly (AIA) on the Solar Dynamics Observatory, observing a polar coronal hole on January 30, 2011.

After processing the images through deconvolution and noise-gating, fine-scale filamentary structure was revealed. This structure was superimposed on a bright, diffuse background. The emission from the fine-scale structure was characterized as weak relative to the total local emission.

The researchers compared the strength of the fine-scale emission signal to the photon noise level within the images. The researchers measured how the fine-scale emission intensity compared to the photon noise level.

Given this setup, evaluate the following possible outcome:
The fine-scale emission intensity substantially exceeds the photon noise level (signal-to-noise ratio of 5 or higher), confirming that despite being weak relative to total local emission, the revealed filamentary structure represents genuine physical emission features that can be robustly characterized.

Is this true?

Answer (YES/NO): NO